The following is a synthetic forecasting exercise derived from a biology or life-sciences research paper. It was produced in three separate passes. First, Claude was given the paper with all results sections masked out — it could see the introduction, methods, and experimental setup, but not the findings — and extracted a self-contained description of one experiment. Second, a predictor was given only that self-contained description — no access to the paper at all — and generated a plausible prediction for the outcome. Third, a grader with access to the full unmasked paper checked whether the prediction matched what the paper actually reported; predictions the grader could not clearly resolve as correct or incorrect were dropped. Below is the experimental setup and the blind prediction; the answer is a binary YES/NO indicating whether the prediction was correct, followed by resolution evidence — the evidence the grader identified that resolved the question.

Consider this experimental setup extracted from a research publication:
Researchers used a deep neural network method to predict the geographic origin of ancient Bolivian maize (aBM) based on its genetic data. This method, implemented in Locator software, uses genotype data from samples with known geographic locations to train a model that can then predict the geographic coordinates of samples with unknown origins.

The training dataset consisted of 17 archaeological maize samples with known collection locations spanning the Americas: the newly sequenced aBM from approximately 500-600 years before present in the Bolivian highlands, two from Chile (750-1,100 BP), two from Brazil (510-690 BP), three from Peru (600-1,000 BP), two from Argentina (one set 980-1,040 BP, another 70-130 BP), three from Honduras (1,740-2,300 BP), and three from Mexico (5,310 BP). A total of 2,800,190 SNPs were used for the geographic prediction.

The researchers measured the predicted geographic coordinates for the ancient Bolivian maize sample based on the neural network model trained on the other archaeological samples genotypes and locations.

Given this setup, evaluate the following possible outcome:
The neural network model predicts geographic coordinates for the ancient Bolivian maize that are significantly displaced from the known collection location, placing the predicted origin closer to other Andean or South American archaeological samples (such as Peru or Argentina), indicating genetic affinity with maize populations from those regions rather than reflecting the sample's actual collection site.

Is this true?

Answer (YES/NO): YES